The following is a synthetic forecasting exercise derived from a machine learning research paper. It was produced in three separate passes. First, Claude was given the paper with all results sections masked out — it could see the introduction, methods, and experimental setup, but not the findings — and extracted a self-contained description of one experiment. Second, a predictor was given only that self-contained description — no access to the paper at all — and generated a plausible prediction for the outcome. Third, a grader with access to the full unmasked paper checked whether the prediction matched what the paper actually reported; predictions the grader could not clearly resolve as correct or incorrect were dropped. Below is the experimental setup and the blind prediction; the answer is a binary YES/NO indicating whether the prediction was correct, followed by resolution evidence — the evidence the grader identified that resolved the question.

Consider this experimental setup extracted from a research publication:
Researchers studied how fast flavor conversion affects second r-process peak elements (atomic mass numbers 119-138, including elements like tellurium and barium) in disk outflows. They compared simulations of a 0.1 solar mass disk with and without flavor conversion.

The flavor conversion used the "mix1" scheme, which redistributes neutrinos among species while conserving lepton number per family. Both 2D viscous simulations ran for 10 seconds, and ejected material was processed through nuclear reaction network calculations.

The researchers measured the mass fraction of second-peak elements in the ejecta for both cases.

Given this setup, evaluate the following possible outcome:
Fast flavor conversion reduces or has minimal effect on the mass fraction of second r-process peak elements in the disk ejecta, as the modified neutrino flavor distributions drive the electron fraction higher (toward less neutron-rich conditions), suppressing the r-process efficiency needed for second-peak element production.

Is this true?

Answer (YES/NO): NO